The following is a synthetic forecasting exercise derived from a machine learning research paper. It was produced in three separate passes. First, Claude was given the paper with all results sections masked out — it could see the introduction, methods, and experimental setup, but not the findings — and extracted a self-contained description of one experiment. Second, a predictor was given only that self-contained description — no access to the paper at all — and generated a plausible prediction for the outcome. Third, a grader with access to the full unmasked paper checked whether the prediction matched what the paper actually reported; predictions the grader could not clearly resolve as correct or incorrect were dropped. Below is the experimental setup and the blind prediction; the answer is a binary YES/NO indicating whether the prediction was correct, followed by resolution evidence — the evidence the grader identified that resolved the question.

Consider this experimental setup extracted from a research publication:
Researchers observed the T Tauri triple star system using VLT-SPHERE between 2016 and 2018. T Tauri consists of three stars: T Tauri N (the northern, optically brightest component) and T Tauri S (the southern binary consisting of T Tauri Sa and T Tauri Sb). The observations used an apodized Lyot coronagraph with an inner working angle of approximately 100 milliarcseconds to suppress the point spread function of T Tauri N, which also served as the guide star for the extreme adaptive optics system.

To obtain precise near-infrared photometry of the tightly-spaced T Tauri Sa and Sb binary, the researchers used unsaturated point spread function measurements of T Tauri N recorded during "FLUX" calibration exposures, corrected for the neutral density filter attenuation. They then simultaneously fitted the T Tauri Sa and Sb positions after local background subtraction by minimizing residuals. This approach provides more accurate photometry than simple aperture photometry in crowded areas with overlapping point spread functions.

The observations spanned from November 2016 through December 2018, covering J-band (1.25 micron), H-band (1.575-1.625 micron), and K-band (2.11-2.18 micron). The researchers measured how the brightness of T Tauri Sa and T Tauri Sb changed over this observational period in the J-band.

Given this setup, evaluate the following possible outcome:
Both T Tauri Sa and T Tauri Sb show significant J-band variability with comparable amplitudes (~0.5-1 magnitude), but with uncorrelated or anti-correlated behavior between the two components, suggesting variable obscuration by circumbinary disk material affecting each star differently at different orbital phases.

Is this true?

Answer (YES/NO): NO